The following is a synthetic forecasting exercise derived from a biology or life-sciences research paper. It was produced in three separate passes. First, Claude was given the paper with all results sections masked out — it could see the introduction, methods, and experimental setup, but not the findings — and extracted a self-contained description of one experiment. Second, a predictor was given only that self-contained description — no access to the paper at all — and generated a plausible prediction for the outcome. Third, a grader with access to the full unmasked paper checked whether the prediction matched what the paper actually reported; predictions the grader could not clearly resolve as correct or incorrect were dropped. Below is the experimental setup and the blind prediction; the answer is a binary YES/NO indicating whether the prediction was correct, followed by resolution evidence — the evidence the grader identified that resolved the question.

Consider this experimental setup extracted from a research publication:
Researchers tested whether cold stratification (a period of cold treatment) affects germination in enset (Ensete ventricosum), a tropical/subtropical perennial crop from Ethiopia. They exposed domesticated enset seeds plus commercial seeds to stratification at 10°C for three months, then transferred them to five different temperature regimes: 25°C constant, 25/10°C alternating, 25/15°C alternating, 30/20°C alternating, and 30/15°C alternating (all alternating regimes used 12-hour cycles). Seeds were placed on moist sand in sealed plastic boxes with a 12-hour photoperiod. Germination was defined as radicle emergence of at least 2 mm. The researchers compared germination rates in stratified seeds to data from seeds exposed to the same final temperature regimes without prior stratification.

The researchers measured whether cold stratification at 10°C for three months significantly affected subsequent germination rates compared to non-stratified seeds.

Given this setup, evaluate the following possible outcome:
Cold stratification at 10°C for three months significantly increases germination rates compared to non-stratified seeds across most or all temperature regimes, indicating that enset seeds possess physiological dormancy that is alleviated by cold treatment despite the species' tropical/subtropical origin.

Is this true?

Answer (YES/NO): YES